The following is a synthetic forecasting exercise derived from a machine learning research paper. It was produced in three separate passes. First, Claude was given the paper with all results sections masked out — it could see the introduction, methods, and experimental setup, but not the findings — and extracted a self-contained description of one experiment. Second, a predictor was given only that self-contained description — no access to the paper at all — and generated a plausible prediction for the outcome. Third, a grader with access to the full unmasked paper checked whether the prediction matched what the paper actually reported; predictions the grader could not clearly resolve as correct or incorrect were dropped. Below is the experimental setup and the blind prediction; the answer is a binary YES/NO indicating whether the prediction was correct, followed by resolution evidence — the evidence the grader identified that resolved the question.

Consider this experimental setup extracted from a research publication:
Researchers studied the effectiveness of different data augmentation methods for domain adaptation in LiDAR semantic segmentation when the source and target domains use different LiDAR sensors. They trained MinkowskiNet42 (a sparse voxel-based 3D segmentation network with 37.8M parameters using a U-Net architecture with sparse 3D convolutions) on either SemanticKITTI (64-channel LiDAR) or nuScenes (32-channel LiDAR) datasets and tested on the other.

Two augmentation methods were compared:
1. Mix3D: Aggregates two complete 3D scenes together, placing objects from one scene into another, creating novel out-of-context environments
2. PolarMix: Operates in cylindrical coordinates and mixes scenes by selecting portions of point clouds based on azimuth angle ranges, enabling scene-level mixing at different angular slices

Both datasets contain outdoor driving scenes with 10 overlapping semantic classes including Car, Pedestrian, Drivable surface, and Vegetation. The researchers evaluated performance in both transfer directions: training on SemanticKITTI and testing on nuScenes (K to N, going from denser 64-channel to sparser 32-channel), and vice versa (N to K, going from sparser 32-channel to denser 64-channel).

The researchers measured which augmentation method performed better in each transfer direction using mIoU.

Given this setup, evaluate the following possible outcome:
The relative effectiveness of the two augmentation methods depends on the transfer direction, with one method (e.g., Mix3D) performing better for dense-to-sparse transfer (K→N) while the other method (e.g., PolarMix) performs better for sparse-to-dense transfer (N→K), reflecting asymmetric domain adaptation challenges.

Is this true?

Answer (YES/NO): NO